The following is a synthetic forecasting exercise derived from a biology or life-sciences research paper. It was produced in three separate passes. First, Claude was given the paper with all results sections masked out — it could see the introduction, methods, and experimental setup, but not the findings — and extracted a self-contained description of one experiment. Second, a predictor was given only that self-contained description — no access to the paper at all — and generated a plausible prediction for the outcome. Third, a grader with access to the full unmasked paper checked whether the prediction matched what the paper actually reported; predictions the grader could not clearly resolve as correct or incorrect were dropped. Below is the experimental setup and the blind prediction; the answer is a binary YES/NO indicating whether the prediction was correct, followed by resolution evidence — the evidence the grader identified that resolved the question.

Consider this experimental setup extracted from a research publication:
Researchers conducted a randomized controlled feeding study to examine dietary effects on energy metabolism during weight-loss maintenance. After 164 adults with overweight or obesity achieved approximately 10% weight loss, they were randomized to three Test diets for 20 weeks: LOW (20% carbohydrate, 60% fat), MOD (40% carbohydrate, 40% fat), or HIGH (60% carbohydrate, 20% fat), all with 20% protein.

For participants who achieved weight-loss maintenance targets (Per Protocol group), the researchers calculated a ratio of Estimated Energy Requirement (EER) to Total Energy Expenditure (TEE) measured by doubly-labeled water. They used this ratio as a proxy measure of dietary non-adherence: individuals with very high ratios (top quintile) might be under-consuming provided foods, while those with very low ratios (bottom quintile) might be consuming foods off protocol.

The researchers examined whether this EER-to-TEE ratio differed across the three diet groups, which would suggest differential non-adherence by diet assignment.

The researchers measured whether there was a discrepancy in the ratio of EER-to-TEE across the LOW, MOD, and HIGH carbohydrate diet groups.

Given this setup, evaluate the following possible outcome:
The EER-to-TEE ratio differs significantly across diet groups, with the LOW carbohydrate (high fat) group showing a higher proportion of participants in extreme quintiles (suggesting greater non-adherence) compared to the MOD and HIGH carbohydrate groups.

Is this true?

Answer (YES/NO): NO